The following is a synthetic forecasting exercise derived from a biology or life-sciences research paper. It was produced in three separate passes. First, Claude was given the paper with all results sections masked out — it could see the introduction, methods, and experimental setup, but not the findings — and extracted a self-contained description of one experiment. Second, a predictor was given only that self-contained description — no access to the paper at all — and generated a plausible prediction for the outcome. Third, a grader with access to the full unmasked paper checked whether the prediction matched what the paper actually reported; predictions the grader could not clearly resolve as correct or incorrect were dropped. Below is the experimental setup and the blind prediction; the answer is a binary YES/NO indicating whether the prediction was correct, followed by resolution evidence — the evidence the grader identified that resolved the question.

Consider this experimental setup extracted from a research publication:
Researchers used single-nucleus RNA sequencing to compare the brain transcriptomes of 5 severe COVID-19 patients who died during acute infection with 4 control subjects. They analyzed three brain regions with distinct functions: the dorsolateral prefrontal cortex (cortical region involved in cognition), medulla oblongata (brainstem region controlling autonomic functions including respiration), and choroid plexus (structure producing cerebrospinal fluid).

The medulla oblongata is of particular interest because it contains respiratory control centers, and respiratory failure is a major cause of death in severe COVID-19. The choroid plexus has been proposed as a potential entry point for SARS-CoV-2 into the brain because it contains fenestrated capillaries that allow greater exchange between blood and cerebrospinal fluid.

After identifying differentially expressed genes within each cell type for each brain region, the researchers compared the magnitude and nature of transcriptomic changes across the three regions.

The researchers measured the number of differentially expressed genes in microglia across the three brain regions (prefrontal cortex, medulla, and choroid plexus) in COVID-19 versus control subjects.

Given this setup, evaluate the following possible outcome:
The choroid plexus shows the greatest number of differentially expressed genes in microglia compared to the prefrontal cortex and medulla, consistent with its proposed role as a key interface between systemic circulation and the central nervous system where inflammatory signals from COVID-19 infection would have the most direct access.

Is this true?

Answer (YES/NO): NO